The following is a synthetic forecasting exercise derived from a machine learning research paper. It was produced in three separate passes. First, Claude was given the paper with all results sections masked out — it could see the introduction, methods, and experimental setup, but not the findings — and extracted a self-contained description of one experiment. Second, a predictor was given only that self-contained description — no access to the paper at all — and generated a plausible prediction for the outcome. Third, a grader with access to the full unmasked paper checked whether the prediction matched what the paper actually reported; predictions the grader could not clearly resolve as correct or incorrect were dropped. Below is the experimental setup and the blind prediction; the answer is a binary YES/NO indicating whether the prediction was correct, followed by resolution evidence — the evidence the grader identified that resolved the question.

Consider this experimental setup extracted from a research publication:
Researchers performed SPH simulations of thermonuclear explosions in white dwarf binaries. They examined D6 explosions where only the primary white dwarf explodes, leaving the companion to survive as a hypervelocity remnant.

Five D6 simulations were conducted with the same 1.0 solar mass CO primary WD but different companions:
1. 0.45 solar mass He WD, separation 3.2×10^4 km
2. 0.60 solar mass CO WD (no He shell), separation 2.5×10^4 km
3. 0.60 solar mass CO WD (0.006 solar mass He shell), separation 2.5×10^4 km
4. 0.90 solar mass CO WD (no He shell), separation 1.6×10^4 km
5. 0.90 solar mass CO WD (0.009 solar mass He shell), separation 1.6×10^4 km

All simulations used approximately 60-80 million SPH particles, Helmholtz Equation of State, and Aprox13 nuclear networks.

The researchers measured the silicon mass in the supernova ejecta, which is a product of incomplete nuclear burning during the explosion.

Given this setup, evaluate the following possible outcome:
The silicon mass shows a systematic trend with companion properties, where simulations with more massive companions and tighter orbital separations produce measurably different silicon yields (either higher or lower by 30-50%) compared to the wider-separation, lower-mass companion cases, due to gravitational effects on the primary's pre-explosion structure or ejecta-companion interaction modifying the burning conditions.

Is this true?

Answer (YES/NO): NO